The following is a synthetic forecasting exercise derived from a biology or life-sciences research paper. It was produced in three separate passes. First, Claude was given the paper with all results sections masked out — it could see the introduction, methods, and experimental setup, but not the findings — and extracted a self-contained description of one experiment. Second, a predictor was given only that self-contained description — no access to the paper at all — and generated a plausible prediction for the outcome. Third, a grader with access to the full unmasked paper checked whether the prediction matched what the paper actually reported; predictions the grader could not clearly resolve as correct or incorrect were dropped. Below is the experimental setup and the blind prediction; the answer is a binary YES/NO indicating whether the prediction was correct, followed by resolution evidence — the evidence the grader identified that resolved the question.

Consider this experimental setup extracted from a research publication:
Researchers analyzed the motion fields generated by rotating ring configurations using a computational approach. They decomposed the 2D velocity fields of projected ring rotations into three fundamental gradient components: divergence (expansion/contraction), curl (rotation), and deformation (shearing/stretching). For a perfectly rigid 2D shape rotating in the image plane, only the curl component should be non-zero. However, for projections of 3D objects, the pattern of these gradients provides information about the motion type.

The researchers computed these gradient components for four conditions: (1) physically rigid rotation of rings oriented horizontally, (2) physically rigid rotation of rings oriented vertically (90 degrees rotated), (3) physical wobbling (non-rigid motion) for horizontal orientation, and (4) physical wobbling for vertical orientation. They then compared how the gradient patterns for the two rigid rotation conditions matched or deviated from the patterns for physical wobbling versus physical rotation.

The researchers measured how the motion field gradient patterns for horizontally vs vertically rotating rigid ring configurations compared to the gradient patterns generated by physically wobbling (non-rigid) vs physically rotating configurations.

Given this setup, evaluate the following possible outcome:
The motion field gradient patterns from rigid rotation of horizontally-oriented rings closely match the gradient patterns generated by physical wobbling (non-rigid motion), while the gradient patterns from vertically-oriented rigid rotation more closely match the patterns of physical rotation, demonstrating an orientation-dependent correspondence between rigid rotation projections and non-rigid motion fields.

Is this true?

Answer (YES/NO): NO